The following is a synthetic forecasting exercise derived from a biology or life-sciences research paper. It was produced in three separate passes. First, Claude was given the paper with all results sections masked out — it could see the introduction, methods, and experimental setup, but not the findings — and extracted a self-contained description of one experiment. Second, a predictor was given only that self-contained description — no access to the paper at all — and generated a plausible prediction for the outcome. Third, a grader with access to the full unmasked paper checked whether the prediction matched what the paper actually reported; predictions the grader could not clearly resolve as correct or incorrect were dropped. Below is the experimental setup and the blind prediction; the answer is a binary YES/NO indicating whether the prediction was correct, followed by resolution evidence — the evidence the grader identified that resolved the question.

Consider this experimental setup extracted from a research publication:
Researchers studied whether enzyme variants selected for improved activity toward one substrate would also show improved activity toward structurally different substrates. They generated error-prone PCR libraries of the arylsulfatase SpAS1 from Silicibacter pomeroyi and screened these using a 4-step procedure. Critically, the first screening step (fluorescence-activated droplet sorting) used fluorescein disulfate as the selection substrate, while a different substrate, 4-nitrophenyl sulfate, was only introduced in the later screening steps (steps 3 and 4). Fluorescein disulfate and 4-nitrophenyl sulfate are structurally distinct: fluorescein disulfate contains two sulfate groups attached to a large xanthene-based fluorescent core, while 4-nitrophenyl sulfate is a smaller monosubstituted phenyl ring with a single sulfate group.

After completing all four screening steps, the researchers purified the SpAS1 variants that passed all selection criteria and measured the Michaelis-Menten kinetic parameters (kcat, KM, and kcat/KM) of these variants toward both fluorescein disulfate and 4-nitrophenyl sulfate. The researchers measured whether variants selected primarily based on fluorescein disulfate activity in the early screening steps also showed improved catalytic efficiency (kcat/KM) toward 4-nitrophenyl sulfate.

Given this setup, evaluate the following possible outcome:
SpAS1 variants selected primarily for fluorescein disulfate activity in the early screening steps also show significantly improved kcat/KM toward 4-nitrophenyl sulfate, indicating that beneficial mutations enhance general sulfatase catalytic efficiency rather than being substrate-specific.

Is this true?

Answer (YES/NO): NO